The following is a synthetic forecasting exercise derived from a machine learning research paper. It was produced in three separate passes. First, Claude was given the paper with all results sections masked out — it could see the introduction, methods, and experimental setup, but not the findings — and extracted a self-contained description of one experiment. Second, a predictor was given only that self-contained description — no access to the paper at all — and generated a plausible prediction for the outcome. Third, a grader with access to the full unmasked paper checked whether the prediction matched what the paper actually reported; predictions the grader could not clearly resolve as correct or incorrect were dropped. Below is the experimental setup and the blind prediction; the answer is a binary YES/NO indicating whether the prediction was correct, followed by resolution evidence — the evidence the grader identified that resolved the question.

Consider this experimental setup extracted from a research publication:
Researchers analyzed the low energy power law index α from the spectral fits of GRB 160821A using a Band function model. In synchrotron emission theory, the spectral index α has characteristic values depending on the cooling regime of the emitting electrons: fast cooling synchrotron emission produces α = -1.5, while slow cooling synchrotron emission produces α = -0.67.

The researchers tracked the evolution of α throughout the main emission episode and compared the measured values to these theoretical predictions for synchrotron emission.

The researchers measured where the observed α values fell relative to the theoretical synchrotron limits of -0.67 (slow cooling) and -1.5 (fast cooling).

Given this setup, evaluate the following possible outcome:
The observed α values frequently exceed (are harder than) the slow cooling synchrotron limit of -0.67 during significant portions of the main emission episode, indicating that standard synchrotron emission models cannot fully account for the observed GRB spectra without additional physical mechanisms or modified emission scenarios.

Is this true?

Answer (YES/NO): NO